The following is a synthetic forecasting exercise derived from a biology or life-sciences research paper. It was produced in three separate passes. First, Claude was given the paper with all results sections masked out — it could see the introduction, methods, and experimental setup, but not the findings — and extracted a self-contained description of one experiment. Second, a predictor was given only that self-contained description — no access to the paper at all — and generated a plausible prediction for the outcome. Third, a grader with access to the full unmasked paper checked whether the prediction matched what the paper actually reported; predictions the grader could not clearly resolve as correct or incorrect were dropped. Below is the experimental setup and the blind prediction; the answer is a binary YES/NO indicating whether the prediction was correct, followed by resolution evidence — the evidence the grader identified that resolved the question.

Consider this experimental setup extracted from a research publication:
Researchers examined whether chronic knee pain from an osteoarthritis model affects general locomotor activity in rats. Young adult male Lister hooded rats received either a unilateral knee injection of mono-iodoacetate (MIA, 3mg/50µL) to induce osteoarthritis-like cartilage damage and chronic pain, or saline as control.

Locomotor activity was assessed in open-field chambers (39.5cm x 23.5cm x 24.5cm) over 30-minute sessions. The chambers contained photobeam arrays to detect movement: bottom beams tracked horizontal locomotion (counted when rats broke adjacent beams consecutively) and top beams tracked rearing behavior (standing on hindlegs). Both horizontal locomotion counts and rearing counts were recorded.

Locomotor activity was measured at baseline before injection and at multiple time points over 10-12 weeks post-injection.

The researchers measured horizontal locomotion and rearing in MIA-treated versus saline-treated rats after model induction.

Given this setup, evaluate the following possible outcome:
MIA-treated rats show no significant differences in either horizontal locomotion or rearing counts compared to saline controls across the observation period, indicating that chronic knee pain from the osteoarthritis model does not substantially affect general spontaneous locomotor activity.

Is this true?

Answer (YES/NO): NO